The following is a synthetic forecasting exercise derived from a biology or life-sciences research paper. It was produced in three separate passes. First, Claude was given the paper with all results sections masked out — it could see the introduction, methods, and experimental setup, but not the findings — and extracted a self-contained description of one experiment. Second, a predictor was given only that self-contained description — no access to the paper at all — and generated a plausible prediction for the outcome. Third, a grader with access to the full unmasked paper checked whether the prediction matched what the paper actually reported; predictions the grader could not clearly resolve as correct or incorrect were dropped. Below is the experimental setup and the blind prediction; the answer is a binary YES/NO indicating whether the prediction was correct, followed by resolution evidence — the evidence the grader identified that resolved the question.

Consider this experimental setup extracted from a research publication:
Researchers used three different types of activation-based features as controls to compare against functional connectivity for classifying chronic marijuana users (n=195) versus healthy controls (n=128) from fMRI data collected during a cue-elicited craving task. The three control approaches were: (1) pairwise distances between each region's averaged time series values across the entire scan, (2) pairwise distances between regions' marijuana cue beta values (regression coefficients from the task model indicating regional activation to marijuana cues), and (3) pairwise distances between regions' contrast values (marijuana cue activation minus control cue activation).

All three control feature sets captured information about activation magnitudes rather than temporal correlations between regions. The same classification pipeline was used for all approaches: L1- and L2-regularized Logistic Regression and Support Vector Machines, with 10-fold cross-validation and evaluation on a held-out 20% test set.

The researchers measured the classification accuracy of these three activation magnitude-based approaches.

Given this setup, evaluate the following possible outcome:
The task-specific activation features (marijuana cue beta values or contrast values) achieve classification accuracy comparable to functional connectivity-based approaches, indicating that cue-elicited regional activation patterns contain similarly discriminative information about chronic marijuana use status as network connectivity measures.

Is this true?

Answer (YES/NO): NO